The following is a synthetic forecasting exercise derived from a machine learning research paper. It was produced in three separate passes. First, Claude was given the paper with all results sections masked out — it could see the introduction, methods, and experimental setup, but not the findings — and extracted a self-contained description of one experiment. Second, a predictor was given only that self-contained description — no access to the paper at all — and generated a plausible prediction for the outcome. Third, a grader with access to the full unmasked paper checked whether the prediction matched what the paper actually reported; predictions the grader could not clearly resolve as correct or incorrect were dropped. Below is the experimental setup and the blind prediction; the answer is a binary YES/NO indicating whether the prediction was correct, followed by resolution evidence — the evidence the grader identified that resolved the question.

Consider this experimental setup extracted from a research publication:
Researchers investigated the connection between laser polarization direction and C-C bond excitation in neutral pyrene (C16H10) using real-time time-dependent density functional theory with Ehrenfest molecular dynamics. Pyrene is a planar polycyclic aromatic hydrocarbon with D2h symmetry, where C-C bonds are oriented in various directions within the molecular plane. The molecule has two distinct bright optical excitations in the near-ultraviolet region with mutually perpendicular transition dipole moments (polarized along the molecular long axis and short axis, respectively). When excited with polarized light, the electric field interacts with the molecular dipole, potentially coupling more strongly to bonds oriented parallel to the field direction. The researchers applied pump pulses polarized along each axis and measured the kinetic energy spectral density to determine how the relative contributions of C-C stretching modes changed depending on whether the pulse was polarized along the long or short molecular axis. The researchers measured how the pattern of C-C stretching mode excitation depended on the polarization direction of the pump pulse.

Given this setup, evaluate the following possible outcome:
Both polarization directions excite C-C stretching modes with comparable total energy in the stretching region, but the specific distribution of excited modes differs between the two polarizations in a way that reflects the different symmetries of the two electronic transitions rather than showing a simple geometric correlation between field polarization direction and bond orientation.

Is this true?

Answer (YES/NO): NO